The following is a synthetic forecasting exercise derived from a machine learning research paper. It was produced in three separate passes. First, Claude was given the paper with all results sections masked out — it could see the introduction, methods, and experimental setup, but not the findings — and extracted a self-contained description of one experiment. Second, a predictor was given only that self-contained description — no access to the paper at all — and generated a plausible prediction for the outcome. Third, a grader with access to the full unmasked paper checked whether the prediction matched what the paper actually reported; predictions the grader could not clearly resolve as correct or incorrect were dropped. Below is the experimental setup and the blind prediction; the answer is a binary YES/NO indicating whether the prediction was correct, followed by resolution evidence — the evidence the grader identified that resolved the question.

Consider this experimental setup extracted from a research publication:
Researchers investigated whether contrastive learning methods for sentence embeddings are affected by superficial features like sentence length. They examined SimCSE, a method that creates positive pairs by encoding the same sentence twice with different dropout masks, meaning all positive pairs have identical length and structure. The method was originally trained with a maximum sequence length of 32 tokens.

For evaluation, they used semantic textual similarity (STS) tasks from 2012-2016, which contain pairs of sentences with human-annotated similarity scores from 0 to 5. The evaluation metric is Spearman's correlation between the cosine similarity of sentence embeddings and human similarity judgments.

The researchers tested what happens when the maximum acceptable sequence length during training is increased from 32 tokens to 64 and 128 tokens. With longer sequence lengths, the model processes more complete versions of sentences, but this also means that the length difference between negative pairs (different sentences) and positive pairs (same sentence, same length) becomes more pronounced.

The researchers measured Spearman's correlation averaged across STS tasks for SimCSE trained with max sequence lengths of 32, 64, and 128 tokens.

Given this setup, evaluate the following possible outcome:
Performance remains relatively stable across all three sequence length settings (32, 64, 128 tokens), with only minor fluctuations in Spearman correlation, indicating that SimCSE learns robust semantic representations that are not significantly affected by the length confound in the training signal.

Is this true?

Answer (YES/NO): NO